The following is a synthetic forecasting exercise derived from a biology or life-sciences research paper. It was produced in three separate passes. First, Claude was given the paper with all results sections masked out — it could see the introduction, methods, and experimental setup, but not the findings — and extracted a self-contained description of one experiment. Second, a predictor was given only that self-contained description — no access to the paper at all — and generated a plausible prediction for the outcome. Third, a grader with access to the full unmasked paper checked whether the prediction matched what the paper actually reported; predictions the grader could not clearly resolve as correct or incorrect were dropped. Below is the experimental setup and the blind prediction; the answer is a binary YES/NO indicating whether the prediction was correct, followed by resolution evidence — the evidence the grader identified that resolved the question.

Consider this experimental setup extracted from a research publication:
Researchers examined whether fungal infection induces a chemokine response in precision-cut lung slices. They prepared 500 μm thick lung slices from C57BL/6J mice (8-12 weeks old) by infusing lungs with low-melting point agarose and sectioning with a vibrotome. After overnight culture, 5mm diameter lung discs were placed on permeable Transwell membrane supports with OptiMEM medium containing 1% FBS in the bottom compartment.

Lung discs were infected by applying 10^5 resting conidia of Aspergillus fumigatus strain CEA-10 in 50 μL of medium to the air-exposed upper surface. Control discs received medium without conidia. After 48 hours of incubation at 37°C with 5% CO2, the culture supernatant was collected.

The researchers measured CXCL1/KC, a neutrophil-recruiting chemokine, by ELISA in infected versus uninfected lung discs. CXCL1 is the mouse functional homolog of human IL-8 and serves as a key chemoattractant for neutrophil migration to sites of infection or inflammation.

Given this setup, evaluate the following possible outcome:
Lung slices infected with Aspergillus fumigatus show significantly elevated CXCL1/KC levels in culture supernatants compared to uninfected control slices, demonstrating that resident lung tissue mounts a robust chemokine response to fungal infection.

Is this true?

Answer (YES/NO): NO